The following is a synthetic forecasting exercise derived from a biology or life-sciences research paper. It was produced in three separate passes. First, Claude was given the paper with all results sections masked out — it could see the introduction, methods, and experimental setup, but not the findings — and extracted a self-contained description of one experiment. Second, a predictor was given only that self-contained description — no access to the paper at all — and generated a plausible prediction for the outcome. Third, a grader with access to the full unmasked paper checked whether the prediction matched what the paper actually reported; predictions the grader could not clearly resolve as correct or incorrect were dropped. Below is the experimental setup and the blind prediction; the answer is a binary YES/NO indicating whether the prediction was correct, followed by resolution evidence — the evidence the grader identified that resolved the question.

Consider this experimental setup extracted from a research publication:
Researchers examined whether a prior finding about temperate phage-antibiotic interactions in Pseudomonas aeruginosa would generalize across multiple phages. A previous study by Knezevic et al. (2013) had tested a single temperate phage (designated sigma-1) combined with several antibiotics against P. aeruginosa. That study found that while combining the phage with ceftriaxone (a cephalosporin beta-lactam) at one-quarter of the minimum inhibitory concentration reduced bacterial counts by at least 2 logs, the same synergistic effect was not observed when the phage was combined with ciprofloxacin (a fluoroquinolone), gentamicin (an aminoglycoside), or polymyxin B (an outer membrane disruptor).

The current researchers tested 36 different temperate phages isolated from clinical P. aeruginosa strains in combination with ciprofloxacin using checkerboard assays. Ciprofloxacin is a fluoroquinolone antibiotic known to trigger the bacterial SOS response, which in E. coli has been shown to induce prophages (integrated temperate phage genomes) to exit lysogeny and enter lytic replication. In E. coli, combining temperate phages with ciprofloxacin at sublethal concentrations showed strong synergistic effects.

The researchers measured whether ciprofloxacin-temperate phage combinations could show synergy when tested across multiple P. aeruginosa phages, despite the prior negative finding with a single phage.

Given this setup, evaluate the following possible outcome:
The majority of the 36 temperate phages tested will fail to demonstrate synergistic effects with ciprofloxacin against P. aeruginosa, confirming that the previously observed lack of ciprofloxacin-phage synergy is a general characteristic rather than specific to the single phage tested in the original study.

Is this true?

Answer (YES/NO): NO